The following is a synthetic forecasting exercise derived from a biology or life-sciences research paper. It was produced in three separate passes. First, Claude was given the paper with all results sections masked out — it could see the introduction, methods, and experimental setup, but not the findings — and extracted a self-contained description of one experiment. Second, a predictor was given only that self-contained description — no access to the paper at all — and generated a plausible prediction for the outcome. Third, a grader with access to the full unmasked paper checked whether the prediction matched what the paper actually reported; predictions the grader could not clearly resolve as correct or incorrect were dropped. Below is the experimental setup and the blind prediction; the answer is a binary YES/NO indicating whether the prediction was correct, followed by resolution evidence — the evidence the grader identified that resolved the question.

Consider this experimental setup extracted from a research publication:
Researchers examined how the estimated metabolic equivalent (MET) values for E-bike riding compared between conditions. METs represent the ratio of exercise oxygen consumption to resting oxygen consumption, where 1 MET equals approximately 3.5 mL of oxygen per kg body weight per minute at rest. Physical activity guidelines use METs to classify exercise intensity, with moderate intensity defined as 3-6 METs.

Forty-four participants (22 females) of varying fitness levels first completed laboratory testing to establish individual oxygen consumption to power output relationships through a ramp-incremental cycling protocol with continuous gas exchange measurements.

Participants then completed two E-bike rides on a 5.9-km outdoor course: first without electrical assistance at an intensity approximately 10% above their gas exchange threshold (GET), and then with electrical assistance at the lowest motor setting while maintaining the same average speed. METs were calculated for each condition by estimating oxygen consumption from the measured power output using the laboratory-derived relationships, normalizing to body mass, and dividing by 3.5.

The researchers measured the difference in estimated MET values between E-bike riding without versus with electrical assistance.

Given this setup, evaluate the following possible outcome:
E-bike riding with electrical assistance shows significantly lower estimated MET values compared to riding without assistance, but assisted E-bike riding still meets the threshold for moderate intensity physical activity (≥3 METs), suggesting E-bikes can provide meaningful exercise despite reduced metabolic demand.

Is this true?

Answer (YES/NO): NO